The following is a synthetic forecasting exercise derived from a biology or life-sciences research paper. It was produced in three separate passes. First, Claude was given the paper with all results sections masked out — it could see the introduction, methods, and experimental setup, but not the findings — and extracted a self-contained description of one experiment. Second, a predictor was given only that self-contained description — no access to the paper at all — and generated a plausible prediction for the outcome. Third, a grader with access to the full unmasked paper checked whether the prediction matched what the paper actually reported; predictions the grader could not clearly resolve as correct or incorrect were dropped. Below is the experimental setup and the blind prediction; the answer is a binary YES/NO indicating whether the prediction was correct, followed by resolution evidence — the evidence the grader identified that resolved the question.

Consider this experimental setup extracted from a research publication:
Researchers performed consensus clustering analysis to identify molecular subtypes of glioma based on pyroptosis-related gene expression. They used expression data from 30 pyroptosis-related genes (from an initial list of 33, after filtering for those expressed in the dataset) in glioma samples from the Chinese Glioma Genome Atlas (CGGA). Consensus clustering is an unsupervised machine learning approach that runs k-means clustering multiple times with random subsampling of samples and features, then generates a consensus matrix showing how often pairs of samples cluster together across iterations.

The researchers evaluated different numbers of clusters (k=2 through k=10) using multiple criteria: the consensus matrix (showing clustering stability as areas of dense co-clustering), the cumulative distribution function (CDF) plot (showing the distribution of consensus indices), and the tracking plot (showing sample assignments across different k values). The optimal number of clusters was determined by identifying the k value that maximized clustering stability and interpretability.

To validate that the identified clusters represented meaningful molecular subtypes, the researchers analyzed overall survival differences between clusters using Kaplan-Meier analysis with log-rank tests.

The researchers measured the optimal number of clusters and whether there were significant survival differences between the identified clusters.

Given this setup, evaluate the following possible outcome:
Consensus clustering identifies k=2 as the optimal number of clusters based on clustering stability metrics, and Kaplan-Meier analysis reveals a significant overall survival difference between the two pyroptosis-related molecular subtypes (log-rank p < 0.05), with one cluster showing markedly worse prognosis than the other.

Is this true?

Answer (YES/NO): YES